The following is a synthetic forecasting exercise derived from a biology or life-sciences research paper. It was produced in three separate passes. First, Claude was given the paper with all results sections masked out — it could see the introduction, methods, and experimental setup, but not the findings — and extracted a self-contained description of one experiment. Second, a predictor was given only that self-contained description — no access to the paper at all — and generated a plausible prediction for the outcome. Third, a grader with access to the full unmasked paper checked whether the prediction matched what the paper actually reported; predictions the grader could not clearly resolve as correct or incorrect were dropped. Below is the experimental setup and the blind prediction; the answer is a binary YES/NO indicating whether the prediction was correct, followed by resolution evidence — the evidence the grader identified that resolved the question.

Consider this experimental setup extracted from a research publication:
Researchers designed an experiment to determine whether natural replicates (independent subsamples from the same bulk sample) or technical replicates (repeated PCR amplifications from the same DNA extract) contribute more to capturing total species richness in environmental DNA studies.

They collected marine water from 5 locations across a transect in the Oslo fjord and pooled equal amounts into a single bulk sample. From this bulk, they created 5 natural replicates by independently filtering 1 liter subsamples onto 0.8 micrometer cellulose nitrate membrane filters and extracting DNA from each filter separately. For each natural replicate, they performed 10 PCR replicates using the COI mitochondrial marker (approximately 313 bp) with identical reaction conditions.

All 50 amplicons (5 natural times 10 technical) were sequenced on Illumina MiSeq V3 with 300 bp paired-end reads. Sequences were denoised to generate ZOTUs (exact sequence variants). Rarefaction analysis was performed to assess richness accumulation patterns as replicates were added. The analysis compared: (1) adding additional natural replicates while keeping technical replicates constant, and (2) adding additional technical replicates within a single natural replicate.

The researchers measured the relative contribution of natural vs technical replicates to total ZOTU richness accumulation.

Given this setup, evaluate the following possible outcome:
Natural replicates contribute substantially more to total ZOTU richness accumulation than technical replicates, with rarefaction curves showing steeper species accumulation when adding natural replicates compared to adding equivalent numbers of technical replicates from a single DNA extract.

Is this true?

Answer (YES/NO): YES